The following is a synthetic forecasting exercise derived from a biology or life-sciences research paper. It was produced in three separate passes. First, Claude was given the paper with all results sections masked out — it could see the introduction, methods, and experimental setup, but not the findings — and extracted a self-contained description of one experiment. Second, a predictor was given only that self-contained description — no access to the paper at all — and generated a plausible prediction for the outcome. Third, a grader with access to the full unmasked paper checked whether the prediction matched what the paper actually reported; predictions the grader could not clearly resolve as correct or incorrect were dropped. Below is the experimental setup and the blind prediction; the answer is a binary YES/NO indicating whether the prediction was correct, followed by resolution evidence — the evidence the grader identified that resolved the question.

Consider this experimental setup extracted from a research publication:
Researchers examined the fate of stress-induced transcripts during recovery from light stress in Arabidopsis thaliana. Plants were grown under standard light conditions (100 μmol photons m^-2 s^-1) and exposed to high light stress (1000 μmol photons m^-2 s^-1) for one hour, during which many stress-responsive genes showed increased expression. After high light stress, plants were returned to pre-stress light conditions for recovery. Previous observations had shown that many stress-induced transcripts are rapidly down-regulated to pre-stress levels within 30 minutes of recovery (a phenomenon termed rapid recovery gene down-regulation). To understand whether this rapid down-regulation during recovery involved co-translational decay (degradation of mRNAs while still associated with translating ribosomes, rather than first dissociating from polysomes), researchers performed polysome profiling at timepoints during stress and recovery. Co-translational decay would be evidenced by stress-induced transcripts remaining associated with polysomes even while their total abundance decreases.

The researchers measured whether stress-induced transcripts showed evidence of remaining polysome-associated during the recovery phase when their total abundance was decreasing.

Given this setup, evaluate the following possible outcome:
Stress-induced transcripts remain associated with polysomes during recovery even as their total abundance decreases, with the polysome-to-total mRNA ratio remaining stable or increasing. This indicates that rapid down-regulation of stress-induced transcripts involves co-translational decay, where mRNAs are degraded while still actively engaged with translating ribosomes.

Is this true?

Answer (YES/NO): NO